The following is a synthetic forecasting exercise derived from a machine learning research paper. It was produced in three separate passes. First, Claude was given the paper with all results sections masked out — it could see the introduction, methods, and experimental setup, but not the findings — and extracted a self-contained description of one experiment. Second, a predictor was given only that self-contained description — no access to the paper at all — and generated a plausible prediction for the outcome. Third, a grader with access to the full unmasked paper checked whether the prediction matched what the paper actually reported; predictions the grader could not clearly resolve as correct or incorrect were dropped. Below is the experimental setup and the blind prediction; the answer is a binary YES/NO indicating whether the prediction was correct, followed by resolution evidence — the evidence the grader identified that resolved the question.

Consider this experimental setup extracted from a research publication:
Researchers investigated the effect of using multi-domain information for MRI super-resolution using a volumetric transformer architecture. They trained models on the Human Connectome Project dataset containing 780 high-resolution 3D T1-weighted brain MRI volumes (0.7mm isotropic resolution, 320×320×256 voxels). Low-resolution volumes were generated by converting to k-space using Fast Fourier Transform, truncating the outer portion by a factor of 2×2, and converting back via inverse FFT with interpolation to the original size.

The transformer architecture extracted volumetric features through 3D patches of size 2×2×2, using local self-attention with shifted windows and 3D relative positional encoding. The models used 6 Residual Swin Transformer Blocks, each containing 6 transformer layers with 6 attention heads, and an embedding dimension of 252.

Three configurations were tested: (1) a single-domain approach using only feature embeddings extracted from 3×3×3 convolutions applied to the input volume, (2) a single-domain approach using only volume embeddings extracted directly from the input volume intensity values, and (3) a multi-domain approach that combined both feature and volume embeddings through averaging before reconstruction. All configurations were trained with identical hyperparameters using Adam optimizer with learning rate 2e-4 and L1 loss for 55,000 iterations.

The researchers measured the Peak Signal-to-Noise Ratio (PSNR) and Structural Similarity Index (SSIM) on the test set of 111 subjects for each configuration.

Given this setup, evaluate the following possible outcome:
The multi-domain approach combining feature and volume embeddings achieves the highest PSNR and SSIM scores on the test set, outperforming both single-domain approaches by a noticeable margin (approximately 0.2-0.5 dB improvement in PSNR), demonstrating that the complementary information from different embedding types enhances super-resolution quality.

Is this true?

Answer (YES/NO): NO